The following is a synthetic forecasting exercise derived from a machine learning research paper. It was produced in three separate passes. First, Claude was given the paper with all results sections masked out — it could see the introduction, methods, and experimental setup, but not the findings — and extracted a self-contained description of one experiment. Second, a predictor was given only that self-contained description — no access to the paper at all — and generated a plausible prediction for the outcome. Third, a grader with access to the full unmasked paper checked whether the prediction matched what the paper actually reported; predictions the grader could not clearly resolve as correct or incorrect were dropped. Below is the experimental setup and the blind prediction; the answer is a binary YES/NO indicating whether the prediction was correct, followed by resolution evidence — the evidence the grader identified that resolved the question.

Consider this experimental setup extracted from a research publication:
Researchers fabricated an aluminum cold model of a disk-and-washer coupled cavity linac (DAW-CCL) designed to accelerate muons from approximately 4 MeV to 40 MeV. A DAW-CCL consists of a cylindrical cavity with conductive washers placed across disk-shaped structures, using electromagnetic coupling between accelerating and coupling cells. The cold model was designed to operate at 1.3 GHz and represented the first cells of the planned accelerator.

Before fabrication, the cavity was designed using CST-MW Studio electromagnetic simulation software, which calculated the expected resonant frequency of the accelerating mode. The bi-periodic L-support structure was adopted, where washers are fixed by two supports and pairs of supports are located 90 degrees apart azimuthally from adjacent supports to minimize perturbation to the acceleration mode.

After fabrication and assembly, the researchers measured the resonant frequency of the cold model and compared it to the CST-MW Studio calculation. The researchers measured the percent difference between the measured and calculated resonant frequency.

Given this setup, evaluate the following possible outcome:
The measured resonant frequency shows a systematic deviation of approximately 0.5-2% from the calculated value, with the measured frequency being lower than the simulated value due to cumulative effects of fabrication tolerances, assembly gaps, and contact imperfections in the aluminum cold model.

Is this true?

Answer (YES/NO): NO